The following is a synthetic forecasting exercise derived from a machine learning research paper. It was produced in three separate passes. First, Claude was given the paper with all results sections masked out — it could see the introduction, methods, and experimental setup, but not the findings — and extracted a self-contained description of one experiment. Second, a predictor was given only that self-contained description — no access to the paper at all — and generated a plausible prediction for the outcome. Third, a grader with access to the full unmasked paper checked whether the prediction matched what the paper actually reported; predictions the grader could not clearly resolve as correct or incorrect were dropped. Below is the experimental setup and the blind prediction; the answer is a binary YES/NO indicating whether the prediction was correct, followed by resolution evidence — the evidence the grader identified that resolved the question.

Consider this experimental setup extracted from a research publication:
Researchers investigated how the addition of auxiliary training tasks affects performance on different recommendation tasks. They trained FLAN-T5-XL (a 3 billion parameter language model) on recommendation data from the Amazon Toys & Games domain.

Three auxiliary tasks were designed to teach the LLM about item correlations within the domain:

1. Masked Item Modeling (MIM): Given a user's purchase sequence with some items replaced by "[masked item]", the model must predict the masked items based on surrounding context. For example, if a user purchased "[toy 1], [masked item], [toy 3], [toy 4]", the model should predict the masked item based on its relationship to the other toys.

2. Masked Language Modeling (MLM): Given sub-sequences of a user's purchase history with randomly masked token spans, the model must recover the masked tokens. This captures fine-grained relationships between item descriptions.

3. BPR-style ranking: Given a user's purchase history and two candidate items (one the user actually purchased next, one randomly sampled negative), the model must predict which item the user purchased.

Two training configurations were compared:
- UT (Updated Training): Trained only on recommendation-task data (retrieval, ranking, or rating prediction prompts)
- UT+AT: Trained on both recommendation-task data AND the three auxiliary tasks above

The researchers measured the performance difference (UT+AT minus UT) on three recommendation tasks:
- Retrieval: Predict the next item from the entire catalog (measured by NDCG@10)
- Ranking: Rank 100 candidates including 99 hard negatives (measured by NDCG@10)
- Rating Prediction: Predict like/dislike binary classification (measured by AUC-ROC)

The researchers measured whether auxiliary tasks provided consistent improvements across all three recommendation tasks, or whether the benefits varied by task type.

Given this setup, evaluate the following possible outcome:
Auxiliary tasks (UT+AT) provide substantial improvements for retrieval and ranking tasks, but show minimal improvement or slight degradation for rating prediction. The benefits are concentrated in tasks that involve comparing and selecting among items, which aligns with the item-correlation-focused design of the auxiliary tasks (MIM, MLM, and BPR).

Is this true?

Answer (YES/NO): NO